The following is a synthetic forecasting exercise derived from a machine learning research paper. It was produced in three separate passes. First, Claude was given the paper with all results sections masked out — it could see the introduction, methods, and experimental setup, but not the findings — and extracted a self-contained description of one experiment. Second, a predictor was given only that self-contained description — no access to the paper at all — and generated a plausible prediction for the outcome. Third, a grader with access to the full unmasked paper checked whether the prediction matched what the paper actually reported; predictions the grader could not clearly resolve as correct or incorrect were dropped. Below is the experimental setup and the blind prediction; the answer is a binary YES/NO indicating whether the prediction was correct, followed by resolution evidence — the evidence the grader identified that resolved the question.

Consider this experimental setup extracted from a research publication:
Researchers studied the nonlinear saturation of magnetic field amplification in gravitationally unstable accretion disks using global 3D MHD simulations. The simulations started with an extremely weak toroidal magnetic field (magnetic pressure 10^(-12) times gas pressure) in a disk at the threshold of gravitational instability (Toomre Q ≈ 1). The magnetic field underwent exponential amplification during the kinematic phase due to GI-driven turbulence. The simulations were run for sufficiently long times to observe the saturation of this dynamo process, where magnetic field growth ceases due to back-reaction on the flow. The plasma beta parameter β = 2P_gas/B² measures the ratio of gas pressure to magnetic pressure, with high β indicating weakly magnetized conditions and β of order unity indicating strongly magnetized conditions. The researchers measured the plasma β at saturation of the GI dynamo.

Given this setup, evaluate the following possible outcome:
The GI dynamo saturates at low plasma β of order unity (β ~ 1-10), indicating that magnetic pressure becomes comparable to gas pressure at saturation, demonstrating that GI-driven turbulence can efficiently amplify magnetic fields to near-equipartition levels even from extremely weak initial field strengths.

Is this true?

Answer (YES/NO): YES